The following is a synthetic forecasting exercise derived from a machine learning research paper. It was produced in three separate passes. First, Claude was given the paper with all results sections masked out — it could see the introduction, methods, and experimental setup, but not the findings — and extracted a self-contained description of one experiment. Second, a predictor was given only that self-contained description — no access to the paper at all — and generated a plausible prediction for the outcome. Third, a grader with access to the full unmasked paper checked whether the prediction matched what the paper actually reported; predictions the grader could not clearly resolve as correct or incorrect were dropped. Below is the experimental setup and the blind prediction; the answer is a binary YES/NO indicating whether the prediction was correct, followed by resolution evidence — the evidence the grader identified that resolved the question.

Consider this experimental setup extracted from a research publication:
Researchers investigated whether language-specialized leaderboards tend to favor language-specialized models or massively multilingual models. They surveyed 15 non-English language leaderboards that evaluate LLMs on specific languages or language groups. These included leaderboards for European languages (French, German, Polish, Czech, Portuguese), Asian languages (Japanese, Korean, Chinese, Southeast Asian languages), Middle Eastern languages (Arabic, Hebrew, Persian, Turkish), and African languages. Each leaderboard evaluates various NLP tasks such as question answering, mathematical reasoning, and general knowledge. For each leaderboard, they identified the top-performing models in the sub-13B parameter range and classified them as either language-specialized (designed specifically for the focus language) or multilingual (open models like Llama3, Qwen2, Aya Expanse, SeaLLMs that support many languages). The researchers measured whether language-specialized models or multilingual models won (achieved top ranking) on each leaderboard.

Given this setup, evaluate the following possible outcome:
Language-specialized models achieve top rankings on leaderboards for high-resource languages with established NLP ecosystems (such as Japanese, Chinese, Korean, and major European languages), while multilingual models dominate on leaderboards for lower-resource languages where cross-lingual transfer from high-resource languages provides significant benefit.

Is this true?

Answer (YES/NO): NO